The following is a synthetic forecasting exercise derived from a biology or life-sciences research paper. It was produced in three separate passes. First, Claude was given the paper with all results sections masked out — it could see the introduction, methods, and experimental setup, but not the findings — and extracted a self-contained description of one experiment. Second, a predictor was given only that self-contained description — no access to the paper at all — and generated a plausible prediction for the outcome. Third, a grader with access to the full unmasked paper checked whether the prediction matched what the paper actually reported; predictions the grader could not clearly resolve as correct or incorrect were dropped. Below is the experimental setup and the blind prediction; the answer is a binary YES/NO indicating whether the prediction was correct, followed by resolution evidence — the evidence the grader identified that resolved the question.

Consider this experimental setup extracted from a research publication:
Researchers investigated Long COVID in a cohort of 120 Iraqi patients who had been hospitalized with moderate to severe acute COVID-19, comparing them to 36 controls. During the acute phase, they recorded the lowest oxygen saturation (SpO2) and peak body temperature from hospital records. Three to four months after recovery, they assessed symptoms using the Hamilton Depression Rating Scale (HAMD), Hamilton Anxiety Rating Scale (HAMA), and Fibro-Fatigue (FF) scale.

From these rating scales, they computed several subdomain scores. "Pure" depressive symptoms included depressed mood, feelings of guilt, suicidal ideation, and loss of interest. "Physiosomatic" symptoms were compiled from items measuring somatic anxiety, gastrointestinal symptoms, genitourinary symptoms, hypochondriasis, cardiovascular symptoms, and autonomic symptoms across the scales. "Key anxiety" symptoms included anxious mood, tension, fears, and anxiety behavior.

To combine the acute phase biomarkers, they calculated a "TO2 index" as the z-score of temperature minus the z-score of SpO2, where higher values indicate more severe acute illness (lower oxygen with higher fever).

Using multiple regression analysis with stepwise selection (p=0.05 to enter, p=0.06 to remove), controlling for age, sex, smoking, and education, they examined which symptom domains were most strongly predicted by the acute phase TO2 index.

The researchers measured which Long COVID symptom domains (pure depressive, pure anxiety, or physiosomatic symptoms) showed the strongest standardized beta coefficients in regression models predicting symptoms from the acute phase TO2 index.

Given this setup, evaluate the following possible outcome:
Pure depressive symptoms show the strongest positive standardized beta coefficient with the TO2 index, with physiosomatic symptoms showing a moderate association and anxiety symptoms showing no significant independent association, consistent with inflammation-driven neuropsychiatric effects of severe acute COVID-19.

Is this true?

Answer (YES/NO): NO